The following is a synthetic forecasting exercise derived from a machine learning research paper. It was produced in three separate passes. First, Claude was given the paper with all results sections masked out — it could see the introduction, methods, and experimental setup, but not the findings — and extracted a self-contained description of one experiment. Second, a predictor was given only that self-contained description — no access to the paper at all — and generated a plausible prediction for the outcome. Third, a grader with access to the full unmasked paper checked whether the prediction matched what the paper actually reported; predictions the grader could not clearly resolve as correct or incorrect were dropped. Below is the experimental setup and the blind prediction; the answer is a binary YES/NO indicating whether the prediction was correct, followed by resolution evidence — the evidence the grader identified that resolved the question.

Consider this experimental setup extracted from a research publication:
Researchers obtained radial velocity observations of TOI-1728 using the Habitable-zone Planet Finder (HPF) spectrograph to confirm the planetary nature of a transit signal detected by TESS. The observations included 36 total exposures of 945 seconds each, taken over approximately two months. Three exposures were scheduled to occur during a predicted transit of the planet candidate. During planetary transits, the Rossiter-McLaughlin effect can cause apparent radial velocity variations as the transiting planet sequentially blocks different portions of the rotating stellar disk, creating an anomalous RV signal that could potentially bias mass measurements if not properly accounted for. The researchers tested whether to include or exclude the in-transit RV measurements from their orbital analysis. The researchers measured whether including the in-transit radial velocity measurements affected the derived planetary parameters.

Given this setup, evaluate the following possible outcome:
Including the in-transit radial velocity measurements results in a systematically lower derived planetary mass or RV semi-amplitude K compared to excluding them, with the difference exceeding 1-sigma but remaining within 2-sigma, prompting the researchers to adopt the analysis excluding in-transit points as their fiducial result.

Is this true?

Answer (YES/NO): NO